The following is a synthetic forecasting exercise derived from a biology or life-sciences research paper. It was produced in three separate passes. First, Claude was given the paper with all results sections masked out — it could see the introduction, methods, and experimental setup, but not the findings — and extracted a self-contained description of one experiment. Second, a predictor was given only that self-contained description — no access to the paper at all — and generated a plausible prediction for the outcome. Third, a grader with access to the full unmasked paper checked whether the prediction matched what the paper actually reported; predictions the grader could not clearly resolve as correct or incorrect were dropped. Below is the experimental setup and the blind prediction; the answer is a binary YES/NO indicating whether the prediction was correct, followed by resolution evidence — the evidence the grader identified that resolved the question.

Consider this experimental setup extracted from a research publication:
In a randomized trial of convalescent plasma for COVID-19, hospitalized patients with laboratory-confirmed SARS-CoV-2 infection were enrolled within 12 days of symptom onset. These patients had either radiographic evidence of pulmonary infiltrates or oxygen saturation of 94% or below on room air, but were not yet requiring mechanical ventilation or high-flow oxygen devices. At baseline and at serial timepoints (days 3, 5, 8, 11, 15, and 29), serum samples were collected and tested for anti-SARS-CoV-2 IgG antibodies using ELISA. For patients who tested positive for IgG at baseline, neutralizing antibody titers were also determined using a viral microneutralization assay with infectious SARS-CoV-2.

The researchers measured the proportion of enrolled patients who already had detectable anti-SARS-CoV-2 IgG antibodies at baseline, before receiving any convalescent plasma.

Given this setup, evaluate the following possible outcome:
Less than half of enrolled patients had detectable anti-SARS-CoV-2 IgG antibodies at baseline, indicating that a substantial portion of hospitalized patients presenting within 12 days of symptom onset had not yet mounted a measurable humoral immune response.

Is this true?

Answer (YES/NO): YES